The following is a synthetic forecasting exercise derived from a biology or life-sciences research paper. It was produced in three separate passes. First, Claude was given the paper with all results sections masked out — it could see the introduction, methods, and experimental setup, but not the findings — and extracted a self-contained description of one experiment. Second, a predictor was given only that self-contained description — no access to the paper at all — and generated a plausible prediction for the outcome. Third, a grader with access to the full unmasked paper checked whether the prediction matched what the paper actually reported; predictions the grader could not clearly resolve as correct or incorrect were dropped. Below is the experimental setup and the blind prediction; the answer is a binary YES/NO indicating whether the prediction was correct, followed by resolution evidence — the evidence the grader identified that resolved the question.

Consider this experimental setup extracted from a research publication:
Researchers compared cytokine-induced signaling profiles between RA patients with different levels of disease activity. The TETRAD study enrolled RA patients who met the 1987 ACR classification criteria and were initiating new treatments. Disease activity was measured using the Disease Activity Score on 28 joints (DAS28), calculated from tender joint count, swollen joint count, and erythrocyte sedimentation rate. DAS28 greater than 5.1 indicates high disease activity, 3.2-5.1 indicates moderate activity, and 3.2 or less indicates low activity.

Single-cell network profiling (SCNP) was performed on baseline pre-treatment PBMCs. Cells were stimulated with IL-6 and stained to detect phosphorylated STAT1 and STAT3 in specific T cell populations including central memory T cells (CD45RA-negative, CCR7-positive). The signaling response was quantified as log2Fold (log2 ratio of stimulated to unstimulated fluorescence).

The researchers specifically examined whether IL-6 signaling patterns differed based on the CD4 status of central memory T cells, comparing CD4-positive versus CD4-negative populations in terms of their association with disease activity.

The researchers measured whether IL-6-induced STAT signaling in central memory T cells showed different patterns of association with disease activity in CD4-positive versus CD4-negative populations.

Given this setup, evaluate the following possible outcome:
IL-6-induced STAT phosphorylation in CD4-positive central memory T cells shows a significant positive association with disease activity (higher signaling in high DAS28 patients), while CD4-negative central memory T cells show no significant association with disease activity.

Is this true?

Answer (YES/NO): NO